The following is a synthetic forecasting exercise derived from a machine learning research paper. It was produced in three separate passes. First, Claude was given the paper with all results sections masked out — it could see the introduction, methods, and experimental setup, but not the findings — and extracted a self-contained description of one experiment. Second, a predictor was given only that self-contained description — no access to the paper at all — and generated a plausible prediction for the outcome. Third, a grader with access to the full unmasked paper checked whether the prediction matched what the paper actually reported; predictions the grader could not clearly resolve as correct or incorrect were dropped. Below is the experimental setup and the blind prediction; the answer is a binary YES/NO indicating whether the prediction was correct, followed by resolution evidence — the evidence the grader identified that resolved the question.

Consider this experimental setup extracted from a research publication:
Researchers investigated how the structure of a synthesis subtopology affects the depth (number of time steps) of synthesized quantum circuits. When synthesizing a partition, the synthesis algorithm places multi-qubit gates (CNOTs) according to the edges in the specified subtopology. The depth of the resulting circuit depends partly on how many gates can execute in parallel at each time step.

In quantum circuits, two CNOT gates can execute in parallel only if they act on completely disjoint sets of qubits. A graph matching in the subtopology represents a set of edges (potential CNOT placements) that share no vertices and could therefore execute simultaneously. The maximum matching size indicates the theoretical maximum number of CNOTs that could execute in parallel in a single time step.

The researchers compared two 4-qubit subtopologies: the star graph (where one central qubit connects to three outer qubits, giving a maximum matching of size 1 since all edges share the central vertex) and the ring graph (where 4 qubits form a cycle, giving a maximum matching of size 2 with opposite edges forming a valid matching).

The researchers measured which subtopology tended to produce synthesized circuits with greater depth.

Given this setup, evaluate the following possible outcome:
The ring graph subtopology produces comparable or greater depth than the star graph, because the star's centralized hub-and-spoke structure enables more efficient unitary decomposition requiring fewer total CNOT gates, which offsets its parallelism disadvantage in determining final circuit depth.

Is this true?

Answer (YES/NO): NO